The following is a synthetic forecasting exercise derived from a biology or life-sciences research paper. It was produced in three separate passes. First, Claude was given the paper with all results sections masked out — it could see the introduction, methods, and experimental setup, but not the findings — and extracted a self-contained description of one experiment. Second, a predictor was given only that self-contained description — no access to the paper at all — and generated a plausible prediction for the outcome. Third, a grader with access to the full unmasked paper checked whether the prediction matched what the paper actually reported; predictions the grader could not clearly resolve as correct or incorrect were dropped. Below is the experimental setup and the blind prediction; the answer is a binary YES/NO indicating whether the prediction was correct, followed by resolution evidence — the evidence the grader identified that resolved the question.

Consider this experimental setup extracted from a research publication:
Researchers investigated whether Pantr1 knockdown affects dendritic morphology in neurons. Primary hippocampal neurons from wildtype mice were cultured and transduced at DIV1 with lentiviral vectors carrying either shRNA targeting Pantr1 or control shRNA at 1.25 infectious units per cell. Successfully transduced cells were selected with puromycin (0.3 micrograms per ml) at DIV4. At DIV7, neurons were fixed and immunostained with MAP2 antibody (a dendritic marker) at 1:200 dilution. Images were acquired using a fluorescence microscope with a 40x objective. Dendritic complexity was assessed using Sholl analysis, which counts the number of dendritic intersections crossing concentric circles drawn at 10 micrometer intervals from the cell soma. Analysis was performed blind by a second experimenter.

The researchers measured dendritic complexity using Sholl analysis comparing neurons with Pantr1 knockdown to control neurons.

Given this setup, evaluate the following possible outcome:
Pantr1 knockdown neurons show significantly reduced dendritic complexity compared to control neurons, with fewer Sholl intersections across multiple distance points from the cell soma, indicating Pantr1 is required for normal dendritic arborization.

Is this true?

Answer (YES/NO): YES